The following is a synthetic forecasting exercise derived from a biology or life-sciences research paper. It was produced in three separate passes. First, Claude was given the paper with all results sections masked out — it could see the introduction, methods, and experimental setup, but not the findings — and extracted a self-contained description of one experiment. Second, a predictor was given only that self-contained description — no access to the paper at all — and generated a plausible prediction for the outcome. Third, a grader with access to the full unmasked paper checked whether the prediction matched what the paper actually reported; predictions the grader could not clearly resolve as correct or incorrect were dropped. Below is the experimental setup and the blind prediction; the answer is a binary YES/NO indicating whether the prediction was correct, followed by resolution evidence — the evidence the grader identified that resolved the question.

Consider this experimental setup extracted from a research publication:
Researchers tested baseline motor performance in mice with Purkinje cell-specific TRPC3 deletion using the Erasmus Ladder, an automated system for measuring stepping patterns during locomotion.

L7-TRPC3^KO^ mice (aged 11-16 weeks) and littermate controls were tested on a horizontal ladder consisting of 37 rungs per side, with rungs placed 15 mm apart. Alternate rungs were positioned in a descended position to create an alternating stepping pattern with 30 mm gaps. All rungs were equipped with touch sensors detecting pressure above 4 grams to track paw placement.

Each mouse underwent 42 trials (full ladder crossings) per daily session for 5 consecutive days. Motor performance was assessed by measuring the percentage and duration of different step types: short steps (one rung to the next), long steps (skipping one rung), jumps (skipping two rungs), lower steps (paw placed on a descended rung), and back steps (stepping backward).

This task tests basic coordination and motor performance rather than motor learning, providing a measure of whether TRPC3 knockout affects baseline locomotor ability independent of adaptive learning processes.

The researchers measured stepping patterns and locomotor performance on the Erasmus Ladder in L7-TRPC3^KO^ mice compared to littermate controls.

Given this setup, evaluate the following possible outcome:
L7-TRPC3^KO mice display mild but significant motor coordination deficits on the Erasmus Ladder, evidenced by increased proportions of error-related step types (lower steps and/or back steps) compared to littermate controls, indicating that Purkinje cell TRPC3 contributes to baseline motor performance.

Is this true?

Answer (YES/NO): NO